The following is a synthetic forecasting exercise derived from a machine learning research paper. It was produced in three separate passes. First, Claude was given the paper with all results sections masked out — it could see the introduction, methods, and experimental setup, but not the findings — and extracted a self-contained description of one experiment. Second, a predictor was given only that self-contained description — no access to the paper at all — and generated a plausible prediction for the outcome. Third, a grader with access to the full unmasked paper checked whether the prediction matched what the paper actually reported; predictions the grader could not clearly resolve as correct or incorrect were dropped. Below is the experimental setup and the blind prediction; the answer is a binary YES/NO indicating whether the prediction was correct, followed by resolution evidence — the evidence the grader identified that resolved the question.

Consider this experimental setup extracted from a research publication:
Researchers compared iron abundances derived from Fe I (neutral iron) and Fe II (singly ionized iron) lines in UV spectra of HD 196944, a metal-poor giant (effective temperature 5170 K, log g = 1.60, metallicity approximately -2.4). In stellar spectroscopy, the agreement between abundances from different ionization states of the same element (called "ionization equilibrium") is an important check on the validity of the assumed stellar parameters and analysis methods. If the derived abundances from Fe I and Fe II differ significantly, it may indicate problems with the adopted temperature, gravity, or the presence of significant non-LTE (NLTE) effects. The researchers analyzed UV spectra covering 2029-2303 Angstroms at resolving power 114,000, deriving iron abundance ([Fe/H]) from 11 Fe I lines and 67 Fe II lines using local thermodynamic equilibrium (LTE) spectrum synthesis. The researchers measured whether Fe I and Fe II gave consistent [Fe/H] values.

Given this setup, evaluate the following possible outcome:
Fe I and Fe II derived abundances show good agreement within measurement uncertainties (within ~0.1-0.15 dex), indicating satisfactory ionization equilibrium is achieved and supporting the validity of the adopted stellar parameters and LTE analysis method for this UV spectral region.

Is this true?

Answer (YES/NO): YES